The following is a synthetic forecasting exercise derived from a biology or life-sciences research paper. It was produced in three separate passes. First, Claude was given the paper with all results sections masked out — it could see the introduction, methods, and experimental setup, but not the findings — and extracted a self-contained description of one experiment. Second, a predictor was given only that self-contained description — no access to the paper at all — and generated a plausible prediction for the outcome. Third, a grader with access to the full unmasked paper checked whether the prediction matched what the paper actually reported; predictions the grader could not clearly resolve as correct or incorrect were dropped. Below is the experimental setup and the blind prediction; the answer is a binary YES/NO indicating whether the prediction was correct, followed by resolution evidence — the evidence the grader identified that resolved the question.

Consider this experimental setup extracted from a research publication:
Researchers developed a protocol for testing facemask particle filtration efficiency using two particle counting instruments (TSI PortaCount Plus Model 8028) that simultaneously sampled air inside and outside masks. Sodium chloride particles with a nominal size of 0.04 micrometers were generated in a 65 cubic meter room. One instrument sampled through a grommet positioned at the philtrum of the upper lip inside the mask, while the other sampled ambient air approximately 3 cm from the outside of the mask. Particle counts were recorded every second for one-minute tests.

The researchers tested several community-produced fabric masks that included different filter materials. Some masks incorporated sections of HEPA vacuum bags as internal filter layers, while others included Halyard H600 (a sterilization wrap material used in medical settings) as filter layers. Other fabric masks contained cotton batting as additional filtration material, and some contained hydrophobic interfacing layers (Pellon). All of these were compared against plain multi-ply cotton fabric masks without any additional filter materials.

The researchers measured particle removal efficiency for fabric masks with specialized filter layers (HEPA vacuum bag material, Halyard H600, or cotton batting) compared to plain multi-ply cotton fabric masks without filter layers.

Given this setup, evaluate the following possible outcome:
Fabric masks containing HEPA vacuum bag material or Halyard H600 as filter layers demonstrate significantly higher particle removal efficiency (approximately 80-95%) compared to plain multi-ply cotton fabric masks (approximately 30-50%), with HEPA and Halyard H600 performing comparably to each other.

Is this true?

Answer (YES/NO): NO